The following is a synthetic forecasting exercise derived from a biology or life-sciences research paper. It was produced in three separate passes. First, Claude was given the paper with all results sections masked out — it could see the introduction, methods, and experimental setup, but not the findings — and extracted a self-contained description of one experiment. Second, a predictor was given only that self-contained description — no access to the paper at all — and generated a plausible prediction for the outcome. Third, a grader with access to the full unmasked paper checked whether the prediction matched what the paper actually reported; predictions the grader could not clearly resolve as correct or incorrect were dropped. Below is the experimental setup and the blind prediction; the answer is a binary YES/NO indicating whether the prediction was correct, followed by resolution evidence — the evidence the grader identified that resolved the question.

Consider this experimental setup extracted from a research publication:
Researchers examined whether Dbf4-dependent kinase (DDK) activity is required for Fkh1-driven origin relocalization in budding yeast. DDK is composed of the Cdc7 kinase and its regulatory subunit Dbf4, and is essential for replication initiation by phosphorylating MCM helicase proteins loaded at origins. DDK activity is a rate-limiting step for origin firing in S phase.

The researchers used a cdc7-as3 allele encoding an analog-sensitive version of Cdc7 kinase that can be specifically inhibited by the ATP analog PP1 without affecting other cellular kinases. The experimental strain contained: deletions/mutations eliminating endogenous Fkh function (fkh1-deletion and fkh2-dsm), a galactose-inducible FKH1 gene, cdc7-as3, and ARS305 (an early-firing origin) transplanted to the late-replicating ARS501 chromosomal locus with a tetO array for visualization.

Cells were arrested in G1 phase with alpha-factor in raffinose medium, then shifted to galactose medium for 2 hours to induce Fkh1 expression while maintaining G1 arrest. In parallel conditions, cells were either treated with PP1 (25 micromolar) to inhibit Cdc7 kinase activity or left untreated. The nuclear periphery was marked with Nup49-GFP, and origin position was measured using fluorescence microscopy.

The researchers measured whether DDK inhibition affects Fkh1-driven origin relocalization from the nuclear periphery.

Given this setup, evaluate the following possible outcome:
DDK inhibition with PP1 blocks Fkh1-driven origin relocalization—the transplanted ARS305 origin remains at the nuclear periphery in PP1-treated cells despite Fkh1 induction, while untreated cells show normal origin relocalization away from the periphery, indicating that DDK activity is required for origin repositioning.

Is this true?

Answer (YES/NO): YES